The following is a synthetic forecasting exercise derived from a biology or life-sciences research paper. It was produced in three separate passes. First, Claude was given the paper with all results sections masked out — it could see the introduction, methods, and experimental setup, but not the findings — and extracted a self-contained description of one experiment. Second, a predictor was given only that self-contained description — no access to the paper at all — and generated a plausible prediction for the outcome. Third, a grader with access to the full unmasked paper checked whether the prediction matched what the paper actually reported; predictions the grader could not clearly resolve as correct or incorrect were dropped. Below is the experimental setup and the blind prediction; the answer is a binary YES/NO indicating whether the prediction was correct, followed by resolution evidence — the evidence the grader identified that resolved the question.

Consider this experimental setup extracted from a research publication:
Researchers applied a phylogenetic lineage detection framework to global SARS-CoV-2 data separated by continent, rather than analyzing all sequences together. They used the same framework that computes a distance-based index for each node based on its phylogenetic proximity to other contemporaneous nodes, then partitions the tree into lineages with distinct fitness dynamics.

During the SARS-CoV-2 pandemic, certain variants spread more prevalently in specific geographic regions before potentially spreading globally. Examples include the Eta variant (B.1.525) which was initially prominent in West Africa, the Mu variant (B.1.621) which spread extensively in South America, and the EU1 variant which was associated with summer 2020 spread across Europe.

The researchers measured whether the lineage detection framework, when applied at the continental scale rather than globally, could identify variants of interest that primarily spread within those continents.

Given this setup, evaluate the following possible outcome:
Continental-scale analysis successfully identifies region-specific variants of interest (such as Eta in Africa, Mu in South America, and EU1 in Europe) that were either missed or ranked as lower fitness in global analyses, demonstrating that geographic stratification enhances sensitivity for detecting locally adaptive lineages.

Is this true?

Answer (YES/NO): YES